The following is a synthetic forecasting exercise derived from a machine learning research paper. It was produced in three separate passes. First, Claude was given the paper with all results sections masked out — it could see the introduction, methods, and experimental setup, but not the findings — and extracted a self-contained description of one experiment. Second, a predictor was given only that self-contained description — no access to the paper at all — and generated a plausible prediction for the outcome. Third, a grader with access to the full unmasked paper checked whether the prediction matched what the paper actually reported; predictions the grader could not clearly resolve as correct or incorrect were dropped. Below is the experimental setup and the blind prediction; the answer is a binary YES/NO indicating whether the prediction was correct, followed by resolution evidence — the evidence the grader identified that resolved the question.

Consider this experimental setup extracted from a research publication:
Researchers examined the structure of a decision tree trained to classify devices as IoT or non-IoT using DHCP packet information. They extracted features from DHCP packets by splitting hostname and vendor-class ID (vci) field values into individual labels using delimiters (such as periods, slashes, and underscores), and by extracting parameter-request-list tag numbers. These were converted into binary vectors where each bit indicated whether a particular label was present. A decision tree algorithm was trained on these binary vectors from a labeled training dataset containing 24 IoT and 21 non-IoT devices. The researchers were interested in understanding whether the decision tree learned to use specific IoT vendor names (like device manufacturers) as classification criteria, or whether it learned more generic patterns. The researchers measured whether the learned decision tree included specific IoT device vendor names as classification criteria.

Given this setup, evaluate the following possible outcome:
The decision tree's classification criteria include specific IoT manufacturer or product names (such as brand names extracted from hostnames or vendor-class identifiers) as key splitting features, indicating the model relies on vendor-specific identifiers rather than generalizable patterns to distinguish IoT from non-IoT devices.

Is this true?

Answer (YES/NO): NO